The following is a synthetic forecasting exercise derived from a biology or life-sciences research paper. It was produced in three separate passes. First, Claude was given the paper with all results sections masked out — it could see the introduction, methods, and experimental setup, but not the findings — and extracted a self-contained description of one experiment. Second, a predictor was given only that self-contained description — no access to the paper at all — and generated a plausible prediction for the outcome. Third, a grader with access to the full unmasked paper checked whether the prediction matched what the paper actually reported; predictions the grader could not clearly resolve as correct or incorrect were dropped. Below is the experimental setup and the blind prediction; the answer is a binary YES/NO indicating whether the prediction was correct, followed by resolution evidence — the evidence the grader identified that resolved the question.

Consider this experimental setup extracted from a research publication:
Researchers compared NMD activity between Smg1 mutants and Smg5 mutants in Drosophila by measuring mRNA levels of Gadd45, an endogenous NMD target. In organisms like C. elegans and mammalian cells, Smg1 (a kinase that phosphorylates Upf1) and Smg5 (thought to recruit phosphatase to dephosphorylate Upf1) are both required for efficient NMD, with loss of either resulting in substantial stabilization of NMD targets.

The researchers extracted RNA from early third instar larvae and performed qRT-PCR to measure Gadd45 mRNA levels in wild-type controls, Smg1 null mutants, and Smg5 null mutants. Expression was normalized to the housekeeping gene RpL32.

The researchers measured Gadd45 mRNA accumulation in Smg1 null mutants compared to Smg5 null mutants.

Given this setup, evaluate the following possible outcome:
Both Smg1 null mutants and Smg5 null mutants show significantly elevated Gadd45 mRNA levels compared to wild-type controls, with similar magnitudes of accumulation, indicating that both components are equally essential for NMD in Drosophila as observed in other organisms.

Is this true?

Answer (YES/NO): NO